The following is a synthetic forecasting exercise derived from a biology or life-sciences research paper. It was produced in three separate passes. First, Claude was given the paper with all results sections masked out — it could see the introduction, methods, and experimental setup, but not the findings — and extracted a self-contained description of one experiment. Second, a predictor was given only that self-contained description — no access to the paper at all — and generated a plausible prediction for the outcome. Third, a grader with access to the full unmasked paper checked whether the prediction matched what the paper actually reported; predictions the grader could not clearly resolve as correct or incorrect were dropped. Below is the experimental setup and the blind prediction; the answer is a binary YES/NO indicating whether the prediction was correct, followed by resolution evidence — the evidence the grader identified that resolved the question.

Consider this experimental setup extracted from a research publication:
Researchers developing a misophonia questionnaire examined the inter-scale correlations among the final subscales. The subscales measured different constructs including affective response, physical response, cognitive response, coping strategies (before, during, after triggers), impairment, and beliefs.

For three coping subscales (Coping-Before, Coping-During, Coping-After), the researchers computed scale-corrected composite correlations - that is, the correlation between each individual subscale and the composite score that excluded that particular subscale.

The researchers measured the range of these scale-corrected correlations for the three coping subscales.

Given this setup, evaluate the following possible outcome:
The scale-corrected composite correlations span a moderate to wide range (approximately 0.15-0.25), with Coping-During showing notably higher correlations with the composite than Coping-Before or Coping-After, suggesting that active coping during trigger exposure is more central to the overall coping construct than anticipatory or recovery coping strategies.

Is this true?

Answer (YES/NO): NO